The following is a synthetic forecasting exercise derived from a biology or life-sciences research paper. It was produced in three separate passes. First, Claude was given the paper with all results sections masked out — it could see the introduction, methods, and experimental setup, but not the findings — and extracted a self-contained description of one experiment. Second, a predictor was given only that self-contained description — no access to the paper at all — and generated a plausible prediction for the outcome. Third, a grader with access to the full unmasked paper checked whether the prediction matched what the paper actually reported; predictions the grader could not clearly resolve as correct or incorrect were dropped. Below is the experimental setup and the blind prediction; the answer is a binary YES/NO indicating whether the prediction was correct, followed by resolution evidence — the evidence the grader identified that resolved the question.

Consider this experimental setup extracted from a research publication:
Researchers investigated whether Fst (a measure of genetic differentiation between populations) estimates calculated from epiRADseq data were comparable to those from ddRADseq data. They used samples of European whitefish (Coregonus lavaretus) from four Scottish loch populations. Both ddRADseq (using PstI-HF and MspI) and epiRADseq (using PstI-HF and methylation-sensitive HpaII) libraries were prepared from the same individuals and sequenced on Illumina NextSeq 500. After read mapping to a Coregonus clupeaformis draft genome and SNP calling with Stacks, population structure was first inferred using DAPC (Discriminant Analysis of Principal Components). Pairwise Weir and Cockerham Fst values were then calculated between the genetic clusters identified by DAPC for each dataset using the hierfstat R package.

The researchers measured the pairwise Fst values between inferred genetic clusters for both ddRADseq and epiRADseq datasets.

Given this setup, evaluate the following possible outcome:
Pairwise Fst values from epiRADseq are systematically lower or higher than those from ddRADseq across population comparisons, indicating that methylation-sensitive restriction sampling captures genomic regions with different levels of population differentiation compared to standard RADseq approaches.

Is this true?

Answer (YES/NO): NO